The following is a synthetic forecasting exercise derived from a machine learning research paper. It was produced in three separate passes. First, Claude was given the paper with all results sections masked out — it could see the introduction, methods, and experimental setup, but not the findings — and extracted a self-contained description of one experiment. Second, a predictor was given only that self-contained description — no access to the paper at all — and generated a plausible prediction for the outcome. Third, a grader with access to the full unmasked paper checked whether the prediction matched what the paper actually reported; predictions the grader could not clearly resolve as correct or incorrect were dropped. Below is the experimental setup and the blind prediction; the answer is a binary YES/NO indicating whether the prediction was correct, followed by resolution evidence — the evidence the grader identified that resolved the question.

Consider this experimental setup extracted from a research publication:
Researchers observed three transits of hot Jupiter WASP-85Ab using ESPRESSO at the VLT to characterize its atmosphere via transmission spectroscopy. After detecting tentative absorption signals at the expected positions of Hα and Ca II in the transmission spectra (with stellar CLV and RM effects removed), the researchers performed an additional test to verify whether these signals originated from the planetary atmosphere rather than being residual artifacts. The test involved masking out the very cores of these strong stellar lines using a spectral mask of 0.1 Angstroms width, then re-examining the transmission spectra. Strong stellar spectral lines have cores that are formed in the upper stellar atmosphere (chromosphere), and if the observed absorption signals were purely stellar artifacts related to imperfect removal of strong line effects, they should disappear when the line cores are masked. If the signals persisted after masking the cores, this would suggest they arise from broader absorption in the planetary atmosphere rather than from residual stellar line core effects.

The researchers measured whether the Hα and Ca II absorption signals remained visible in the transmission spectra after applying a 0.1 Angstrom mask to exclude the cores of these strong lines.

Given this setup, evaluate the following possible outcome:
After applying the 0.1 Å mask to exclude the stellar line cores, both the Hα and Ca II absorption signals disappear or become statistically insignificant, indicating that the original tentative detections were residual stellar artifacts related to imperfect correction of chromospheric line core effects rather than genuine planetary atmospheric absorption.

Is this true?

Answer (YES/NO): NO